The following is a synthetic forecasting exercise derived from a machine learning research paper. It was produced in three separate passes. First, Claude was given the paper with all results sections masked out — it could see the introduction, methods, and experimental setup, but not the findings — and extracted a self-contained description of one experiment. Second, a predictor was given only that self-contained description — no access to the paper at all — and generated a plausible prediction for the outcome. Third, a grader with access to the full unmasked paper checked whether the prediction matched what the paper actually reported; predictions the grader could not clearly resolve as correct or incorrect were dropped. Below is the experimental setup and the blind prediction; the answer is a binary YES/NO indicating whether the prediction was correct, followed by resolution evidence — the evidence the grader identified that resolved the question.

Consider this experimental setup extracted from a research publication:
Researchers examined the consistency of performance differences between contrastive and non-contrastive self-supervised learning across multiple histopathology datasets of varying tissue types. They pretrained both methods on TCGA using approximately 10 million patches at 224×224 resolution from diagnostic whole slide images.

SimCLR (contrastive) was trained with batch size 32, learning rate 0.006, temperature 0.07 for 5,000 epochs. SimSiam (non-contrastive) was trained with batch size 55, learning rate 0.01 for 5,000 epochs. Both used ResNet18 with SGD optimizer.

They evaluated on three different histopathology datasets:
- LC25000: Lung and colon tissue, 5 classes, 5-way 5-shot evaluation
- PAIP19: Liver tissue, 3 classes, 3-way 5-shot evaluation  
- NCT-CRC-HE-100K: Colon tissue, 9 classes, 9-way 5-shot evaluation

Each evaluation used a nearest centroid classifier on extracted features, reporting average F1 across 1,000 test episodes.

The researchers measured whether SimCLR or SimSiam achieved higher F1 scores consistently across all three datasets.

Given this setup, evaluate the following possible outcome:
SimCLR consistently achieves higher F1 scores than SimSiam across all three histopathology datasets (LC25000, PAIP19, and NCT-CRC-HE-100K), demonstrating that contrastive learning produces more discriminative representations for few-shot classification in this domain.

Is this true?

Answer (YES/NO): NO